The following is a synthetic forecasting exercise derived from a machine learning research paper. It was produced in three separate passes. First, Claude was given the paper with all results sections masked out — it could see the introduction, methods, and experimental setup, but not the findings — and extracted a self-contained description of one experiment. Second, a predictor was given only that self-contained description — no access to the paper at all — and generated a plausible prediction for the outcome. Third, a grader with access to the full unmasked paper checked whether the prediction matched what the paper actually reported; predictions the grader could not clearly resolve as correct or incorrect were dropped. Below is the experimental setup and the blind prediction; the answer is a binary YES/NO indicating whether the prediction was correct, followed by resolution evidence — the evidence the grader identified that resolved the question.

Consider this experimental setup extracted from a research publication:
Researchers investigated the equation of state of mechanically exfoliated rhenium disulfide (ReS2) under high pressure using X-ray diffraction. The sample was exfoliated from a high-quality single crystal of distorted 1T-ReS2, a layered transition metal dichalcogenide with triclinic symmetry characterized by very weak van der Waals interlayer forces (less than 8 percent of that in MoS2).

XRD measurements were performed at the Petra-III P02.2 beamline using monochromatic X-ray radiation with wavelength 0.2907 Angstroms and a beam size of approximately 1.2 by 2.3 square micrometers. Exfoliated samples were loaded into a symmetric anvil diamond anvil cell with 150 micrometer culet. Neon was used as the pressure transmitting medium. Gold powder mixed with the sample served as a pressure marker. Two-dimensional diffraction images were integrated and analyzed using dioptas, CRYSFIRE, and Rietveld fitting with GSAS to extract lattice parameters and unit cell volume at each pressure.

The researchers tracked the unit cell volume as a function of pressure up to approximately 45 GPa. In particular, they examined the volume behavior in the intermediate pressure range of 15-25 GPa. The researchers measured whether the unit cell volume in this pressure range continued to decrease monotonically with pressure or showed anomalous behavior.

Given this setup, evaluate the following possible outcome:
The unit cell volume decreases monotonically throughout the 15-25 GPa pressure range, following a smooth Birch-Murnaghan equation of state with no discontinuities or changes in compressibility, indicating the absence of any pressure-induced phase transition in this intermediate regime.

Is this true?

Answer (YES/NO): NO